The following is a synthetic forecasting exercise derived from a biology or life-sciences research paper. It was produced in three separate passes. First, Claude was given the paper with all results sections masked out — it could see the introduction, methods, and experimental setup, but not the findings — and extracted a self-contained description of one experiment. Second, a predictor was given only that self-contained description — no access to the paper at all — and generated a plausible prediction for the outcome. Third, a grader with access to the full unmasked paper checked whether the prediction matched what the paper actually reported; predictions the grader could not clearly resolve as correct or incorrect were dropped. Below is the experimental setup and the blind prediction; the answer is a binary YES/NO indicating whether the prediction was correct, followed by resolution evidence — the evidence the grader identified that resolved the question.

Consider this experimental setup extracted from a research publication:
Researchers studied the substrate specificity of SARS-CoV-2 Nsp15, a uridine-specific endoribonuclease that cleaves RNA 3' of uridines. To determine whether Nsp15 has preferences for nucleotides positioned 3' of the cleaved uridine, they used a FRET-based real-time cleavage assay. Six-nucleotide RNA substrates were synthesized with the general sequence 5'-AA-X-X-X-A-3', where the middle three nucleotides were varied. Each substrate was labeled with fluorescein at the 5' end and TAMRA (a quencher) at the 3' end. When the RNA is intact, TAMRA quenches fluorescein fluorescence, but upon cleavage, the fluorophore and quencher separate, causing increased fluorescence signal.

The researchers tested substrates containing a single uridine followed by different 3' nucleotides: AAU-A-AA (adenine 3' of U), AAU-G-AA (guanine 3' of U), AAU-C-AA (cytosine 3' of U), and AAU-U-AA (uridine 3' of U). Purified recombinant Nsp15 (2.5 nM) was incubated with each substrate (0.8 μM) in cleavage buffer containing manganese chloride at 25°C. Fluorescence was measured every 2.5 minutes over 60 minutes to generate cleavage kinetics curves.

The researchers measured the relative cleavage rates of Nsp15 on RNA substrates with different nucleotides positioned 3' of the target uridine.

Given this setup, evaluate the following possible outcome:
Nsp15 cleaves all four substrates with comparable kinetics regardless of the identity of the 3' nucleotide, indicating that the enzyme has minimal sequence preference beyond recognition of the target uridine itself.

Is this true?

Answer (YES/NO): NO